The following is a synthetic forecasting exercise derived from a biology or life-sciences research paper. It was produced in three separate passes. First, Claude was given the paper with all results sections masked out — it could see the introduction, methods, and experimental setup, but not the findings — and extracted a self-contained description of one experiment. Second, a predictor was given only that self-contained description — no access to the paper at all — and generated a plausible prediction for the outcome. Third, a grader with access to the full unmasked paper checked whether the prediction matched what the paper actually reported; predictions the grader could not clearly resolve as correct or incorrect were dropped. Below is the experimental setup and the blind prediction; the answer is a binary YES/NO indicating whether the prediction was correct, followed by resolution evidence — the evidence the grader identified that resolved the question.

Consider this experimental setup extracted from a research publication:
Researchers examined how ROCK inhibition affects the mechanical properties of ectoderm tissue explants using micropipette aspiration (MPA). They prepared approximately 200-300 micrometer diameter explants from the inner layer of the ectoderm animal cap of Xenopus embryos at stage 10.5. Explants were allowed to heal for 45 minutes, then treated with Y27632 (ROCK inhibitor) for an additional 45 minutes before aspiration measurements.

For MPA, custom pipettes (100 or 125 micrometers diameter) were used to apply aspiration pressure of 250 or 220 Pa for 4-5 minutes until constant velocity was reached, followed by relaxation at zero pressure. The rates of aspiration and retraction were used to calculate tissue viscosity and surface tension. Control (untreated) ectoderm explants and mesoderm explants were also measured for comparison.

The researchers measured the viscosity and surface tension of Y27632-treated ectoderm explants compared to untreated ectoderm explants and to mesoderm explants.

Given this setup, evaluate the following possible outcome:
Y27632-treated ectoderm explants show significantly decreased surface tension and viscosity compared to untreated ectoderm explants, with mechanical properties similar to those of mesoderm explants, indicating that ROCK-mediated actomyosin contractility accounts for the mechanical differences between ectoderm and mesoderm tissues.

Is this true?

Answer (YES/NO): NO